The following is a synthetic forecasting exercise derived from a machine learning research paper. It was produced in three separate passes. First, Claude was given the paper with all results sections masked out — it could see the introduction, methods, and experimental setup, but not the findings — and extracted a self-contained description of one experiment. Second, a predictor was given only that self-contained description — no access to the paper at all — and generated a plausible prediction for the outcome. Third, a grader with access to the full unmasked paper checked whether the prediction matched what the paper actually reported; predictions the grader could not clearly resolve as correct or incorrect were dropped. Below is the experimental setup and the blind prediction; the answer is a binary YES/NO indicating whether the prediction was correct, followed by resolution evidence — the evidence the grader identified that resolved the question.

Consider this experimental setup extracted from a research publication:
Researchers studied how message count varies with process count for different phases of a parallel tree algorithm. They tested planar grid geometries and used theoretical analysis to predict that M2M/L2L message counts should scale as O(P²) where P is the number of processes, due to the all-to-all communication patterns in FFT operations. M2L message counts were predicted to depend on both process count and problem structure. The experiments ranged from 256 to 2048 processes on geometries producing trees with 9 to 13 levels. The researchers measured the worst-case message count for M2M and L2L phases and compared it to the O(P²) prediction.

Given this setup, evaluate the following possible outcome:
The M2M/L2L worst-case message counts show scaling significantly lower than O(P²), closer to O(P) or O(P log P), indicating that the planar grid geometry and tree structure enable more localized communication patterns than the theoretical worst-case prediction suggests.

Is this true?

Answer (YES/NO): NO